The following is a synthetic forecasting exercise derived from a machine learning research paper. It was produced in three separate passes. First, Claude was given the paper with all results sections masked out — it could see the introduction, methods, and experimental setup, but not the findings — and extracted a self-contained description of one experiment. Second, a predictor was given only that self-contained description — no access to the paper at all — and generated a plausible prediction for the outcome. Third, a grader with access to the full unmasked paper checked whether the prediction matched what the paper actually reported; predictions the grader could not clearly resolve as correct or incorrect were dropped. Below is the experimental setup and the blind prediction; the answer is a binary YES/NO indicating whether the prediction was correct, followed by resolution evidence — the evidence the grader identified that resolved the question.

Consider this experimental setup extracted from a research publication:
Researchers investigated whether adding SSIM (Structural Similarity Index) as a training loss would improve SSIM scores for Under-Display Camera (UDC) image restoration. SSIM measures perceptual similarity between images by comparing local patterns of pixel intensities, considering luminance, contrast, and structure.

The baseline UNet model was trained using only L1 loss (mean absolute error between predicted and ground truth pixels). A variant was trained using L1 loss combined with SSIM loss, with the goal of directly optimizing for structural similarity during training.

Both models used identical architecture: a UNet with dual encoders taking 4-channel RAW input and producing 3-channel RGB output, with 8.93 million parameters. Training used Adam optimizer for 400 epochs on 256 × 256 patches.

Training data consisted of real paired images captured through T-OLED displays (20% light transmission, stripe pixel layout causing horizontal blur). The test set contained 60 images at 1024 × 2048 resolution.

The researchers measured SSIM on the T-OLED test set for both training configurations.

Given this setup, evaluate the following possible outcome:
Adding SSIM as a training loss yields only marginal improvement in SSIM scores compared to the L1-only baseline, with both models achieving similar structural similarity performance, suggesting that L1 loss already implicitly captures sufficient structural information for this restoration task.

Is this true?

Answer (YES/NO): YES